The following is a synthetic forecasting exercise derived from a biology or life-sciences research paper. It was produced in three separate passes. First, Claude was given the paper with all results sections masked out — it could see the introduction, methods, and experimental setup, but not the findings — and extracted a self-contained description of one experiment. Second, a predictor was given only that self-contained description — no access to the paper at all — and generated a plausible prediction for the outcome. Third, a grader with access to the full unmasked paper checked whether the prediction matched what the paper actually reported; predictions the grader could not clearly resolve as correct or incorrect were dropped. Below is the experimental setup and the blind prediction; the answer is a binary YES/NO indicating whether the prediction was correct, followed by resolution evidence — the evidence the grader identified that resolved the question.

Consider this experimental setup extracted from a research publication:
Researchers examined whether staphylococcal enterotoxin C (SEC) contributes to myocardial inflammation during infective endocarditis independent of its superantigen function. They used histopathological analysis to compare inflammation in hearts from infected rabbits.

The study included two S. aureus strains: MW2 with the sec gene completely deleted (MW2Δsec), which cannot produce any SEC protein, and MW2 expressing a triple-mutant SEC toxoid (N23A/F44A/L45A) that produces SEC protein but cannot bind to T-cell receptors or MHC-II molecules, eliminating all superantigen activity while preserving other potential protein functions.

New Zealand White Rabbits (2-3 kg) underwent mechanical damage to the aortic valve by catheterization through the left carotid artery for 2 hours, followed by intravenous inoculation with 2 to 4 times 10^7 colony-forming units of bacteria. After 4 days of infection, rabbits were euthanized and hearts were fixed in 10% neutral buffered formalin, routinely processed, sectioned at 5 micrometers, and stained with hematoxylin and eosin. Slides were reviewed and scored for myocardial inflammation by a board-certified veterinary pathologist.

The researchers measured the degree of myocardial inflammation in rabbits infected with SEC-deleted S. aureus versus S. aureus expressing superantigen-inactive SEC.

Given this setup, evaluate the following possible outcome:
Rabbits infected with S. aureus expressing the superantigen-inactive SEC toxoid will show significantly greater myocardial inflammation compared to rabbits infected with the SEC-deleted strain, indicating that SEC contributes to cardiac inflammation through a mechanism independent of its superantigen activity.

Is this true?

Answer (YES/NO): NO